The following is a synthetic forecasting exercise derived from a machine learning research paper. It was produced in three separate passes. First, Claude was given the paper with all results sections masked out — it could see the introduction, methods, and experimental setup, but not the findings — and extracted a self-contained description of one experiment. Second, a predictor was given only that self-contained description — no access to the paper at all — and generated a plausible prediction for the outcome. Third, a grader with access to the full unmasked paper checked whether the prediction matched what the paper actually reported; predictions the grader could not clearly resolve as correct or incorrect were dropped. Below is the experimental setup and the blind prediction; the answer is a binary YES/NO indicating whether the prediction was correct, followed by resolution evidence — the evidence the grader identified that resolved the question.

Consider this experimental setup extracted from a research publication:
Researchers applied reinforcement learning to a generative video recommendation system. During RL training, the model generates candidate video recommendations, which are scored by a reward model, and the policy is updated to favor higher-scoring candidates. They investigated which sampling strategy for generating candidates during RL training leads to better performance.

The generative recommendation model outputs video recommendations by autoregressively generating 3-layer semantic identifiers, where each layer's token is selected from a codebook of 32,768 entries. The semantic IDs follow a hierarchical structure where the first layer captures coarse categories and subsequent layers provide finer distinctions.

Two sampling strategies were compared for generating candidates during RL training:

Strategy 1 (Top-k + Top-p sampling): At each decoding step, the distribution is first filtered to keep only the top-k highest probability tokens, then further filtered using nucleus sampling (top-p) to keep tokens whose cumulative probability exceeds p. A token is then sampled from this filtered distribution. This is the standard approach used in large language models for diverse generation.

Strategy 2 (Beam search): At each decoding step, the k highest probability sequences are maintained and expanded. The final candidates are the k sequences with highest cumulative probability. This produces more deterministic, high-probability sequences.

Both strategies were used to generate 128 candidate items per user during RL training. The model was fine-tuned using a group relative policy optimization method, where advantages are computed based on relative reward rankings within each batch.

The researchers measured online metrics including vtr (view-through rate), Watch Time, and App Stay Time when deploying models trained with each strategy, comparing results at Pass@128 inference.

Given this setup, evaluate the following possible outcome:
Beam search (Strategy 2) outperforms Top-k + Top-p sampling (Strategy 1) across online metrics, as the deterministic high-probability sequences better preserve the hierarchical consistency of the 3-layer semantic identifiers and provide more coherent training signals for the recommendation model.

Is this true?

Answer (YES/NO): YES